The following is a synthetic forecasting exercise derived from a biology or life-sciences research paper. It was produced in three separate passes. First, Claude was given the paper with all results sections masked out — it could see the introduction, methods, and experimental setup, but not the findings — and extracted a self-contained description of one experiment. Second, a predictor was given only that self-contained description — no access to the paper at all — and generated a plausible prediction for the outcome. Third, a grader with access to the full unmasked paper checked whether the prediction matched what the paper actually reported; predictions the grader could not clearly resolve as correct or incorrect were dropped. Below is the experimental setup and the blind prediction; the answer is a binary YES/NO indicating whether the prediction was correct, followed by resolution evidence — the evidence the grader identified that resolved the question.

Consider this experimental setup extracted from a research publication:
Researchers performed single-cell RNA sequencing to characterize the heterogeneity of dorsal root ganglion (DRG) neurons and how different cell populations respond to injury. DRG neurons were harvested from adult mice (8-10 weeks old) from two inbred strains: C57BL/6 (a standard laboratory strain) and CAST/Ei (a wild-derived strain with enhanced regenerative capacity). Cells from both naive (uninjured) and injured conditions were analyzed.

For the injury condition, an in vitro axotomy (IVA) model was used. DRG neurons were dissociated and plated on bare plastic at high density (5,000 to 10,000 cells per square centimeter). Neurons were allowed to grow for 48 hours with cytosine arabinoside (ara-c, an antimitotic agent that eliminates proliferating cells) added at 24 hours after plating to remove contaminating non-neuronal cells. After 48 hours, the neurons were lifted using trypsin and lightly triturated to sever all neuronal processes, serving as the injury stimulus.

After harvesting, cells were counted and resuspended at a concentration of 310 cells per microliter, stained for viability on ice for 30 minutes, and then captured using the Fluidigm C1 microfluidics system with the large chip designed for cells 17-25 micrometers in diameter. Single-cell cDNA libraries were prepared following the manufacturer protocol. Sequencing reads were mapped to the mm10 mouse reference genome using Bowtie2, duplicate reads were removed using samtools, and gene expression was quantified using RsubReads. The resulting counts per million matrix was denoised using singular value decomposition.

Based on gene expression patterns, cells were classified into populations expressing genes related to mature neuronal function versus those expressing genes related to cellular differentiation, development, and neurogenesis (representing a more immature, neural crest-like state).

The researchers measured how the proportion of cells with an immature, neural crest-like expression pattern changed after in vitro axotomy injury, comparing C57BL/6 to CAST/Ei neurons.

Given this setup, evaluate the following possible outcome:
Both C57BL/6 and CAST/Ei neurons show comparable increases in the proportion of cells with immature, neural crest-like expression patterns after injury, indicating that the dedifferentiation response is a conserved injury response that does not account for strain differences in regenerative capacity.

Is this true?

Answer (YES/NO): NO